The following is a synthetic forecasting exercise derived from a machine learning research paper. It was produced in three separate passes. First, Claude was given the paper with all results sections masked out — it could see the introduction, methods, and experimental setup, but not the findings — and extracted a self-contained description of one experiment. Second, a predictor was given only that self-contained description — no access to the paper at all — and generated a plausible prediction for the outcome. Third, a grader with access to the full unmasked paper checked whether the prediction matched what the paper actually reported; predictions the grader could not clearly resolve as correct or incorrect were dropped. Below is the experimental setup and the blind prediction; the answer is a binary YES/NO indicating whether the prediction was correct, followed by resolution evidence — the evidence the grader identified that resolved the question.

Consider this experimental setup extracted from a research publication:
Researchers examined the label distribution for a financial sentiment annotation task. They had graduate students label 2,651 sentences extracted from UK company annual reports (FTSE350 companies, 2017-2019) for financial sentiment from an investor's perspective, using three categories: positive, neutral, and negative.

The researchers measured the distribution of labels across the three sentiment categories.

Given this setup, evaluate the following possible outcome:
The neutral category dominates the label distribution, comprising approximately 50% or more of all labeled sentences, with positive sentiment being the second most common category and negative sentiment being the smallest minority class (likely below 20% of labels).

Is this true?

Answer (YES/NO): NO